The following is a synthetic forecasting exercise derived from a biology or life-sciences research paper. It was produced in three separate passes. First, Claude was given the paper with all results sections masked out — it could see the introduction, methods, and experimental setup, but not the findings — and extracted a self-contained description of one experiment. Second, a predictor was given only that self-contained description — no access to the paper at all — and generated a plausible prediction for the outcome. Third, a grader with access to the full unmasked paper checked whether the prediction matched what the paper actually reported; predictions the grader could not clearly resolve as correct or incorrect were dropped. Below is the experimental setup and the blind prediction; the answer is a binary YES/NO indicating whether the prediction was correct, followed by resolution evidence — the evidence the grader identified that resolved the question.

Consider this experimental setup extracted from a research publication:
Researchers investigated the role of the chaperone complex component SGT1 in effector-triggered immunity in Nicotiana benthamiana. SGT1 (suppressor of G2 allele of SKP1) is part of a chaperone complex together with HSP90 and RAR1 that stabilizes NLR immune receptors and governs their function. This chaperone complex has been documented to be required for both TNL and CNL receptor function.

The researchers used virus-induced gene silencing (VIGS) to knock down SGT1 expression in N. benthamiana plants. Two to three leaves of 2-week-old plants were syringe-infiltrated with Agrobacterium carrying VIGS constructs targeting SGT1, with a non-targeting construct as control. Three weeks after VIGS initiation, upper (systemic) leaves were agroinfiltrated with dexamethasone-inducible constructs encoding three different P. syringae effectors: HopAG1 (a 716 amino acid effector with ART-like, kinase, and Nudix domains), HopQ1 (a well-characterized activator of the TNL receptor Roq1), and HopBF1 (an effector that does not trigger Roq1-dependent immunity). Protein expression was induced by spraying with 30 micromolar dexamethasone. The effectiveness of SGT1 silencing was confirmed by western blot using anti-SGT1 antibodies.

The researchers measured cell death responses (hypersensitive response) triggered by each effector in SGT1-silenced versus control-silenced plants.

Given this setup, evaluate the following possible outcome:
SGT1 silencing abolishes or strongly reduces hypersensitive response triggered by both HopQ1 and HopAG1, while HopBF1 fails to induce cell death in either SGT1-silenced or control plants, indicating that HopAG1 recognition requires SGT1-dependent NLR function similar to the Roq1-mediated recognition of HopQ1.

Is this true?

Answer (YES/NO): NO